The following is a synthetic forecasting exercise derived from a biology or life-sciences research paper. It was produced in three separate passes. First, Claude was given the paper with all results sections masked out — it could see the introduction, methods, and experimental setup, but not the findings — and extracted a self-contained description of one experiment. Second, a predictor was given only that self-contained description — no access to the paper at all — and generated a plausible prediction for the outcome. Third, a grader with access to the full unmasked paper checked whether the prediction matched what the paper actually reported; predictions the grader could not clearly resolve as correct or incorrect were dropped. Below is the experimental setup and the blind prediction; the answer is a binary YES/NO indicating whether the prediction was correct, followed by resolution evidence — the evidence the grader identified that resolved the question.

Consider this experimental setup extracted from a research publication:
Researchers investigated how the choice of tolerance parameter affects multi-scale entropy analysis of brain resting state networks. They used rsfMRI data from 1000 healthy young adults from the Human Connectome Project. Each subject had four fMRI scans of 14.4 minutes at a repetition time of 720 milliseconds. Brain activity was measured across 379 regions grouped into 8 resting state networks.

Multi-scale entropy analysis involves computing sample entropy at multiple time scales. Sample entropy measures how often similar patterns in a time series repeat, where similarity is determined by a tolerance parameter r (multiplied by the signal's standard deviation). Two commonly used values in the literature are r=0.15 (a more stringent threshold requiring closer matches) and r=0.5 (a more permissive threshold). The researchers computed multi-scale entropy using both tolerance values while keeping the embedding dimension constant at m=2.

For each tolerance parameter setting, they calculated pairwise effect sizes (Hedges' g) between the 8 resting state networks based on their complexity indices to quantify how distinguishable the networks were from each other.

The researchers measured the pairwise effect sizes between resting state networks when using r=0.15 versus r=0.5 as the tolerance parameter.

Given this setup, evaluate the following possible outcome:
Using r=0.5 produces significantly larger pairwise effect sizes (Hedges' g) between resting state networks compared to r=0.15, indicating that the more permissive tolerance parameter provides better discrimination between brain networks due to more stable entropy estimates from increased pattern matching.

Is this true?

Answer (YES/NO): NO